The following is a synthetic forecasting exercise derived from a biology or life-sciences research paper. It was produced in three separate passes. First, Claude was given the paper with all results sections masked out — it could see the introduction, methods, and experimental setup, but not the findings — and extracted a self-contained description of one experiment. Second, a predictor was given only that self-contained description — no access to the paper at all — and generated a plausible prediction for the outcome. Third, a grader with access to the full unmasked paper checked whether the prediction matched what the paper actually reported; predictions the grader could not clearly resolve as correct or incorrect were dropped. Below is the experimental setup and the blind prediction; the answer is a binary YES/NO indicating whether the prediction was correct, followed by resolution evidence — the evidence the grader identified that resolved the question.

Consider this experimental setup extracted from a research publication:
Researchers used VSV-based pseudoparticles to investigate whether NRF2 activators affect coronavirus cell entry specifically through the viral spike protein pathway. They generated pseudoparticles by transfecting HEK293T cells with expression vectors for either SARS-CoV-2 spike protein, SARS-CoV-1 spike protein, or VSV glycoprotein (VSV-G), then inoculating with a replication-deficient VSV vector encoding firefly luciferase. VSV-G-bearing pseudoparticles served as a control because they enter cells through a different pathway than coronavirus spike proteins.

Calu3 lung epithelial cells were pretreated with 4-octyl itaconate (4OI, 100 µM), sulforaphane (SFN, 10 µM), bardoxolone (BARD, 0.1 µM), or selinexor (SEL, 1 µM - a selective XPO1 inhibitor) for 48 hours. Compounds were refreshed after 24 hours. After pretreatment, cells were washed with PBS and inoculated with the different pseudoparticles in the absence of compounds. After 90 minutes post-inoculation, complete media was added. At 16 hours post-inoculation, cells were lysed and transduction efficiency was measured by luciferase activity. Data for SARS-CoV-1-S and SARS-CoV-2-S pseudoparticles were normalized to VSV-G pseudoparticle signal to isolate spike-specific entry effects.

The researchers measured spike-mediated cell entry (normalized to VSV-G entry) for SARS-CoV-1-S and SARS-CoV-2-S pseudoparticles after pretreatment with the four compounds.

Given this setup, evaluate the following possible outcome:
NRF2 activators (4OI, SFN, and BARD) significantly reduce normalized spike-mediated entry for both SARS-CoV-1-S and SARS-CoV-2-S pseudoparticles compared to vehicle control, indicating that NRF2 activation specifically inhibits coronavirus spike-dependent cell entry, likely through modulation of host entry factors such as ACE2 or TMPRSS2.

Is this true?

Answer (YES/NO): NO